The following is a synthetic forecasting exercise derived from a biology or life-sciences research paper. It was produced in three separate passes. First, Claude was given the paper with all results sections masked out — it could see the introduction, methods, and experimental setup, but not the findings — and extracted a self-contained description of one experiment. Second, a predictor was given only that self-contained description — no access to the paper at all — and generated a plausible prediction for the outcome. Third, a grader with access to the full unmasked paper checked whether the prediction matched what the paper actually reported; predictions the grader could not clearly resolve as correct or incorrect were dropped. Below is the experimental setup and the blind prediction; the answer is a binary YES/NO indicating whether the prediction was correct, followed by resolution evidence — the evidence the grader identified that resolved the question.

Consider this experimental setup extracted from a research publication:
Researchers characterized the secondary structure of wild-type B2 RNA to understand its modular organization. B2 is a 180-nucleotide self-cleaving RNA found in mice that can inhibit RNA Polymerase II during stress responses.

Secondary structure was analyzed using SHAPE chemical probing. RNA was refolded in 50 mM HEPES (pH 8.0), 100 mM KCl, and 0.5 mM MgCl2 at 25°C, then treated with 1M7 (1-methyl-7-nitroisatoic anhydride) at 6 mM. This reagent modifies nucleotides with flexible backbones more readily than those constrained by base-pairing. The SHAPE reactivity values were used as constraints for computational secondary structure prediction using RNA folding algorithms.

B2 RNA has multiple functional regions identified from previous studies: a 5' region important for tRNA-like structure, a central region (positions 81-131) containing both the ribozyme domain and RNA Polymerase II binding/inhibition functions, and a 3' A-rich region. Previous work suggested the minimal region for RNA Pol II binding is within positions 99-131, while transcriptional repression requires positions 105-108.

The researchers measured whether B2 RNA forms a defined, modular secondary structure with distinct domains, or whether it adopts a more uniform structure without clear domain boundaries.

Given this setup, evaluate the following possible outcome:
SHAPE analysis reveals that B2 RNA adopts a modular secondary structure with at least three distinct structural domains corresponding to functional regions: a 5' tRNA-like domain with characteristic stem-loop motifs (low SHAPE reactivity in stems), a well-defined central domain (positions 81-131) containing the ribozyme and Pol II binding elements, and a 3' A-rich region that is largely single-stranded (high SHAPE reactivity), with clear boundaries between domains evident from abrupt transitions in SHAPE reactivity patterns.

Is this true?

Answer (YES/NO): NO